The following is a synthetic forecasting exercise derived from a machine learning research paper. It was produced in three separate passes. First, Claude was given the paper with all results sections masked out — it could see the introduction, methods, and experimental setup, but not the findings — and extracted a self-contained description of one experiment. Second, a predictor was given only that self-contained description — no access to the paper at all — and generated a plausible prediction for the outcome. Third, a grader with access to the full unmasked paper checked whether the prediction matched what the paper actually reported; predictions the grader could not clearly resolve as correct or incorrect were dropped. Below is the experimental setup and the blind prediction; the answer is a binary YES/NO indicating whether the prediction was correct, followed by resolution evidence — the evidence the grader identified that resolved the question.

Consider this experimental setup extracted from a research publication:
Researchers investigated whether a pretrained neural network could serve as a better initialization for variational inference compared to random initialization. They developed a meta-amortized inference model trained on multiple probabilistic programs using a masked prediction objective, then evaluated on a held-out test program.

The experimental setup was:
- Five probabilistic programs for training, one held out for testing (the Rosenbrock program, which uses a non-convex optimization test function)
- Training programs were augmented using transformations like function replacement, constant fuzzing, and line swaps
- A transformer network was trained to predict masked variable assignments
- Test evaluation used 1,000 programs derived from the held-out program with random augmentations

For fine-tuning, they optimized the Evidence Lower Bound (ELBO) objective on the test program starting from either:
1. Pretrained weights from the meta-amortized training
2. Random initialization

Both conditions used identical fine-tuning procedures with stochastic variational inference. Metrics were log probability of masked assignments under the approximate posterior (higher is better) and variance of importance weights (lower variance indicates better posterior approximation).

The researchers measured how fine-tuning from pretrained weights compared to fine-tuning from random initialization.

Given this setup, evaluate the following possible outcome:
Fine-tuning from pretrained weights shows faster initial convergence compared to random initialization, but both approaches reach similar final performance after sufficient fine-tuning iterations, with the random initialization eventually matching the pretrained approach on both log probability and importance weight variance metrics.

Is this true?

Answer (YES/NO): NO